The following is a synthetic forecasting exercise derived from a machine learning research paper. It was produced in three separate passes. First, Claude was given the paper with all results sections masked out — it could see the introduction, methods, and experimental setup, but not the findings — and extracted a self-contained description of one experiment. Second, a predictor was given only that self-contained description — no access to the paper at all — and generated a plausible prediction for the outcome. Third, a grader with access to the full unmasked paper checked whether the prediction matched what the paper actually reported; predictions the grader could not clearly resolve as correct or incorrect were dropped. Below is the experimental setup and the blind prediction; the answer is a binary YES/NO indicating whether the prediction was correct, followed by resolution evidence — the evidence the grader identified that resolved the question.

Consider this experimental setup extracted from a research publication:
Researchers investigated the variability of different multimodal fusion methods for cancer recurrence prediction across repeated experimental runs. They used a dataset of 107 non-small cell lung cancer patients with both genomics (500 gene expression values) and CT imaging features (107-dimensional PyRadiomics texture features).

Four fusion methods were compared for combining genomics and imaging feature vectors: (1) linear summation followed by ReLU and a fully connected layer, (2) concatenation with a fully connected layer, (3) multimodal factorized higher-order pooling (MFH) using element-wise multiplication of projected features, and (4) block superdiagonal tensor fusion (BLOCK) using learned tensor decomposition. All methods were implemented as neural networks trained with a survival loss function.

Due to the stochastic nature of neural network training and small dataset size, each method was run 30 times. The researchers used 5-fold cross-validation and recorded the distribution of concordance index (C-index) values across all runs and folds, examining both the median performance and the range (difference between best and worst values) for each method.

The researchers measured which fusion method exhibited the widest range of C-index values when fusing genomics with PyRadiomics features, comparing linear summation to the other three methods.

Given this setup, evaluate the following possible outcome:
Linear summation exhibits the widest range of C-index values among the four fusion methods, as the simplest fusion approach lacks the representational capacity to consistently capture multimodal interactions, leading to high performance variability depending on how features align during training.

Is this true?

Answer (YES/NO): YES